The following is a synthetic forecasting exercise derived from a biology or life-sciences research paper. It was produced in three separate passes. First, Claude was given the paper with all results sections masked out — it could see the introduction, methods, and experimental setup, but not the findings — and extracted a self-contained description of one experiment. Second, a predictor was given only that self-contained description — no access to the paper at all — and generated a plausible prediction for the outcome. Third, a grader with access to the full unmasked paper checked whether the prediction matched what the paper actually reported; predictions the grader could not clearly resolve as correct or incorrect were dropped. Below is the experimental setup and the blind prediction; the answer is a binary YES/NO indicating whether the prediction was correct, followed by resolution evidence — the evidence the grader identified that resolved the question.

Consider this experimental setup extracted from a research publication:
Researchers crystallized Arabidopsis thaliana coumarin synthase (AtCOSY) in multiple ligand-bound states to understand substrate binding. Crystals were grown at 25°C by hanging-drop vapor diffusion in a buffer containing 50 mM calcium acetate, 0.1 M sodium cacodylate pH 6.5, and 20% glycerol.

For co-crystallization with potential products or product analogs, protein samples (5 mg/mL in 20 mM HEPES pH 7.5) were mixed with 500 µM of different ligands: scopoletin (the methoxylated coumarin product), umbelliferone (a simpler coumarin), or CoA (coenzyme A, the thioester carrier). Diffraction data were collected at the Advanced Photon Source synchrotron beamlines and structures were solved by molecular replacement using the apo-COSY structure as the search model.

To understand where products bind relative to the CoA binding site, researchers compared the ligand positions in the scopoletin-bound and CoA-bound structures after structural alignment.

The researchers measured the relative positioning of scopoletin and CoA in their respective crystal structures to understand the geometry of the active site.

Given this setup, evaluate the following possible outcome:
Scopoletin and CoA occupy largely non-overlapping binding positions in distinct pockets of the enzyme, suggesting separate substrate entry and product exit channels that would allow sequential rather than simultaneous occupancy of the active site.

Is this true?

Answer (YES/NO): NO